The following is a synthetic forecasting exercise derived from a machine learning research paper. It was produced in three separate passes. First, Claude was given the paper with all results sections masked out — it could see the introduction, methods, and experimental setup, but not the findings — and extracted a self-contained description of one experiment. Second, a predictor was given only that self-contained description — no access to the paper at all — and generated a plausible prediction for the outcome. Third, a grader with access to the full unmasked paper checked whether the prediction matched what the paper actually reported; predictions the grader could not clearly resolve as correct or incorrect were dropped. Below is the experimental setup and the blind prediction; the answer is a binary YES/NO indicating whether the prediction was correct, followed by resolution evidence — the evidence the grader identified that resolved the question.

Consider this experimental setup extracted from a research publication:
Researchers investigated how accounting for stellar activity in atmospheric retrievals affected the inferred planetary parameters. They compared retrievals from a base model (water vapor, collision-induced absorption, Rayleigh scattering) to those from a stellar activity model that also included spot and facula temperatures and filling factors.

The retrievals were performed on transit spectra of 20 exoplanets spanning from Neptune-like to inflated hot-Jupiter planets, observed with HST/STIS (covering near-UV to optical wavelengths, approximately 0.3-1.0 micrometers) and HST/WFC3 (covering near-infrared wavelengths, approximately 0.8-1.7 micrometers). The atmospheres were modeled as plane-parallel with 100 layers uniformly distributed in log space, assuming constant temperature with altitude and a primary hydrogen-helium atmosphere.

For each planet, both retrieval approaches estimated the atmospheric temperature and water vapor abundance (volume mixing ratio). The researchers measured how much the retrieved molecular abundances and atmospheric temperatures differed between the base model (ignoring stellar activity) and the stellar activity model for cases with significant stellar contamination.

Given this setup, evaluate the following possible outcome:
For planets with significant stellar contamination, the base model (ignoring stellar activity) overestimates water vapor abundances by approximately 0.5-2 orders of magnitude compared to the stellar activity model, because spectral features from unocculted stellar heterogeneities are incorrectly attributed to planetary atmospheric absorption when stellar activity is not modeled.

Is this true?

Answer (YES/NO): NO